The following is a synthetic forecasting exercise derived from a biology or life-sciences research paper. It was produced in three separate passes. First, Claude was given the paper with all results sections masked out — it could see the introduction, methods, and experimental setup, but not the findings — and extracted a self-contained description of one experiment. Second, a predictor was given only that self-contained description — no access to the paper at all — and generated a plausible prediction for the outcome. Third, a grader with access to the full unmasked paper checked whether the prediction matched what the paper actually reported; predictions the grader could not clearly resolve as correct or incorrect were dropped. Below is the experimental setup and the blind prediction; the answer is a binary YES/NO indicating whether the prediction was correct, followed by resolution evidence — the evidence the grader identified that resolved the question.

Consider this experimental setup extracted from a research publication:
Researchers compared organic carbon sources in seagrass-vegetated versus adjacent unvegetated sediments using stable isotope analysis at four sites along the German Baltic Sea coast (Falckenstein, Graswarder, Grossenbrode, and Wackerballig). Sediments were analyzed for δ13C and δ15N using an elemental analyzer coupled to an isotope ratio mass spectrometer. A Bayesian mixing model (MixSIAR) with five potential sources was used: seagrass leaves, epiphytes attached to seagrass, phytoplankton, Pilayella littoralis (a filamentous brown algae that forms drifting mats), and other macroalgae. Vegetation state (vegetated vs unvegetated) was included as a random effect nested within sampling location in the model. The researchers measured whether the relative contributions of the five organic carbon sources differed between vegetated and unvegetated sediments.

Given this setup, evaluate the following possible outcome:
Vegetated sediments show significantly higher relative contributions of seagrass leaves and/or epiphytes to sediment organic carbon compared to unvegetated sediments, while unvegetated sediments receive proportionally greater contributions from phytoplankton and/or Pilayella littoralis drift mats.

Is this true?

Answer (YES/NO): NO